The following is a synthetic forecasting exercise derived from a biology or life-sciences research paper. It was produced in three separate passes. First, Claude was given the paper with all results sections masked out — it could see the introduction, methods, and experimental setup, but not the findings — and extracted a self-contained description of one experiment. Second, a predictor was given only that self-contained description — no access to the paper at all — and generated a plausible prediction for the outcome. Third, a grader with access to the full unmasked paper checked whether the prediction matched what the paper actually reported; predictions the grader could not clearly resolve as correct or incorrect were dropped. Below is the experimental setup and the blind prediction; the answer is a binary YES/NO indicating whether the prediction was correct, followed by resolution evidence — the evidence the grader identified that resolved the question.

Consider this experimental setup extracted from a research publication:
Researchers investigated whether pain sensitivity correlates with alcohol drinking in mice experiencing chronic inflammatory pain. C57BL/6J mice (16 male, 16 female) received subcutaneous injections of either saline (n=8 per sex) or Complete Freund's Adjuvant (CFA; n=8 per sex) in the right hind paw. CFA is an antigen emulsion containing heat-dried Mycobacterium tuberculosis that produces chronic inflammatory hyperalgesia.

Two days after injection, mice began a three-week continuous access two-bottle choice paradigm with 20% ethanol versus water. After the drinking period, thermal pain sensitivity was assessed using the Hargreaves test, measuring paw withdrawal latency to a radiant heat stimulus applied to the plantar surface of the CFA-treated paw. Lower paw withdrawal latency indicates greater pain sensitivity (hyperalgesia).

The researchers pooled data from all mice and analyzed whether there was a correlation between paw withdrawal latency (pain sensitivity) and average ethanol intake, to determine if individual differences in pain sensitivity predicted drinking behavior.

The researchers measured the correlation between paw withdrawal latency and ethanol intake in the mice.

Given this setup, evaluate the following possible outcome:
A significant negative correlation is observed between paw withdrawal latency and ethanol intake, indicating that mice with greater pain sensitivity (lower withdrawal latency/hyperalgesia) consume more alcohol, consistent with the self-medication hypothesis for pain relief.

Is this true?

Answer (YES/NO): NO